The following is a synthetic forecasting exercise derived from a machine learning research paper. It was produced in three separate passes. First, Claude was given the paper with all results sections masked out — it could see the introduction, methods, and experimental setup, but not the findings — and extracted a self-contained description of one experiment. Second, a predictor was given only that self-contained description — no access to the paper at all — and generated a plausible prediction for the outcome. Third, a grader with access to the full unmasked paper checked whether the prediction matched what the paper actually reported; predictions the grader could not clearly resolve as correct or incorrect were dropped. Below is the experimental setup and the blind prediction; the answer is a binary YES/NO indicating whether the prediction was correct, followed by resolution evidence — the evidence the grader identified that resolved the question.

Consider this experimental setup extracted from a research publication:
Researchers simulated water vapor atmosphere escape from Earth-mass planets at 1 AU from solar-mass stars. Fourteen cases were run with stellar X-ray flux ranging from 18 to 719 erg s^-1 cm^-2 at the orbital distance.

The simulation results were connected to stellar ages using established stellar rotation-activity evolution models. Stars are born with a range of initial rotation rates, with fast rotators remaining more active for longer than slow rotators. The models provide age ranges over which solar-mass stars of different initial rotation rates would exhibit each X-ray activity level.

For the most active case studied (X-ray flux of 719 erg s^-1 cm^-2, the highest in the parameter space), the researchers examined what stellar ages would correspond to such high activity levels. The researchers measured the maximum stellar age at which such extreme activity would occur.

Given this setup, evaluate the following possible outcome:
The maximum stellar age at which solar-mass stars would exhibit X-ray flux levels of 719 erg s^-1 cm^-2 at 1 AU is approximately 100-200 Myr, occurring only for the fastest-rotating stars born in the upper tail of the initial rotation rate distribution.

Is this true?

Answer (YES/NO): NO